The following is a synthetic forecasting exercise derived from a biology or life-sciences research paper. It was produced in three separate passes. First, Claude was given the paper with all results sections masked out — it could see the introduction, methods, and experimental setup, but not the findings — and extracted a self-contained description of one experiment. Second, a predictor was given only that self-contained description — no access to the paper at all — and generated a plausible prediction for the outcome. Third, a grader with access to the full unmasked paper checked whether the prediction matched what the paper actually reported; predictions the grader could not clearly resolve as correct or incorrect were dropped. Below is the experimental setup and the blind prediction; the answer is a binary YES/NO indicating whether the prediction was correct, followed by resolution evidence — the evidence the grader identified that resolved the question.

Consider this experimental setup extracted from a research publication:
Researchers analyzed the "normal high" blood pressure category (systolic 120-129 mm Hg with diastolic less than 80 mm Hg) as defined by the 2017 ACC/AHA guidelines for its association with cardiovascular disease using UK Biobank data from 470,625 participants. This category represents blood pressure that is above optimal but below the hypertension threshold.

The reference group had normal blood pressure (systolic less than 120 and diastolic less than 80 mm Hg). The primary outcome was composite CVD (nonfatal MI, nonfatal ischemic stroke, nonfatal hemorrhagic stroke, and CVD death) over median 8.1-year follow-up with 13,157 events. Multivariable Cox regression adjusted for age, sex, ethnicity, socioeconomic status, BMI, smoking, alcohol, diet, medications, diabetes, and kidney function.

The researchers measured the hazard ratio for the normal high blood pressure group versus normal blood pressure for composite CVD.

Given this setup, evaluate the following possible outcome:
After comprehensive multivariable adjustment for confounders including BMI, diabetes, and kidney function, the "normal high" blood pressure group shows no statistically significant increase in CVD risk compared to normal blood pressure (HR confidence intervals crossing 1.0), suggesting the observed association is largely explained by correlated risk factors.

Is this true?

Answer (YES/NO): YES